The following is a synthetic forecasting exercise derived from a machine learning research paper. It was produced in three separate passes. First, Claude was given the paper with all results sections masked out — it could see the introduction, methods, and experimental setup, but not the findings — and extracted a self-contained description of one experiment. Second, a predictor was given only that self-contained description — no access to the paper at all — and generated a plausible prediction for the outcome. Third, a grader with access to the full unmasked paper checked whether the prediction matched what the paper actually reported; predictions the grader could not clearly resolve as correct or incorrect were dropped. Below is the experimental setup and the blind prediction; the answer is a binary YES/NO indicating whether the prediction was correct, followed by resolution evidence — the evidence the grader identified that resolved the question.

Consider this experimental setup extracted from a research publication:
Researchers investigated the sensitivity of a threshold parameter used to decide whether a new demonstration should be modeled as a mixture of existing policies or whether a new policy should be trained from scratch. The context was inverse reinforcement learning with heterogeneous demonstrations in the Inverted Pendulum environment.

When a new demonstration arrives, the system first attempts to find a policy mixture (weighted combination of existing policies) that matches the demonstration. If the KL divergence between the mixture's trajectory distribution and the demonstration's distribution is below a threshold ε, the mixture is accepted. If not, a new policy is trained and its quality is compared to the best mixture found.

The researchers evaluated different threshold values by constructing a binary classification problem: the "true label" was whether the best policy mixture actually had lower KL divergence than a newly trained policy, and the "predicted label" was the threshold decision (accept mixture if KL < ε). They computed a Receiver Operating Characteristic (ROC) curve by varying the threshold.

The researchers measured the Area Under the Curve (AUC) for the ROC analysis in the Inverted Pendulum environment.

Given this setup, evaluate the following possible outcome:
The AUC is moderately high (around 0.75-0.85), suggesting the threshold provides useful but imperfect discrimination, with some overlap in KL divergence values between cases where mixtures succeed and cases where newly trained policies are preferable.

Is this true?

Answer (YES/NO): NO